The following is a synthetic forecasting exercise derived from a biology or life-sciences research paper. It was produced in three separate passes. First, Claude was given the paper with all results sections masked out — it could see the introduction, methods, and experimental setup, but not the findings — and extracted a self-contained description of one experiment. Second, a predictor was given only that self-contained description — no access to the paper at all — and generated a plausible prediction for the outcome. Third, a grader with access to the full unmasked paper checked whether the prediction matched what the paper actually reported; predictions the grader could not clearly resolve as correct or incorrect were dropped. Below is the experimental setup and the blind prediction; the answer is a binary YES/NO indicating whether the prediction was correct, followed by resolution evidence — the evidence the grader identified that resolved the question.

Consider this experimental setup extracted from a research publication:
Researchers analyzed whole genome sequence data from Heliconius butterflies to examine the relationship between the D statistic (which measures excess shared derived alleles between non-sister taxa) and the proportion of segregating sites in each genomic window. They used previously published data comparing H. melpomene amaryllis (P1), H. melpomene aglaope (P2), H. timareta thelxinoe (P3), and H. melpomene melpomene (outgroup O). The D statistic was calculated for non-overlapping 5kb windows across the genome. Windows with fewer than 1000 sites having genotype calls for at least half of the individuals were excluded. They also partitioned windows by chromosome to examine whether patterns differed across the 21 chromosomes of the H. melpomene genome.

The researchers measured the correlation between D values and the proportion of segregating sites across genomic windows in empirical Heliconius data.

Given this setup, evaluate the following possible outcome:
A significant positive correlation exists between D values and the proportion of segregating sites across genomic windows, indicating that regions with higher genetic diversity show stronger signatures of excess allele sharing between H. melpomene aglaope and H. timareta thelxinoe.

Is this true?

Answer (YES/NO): NO